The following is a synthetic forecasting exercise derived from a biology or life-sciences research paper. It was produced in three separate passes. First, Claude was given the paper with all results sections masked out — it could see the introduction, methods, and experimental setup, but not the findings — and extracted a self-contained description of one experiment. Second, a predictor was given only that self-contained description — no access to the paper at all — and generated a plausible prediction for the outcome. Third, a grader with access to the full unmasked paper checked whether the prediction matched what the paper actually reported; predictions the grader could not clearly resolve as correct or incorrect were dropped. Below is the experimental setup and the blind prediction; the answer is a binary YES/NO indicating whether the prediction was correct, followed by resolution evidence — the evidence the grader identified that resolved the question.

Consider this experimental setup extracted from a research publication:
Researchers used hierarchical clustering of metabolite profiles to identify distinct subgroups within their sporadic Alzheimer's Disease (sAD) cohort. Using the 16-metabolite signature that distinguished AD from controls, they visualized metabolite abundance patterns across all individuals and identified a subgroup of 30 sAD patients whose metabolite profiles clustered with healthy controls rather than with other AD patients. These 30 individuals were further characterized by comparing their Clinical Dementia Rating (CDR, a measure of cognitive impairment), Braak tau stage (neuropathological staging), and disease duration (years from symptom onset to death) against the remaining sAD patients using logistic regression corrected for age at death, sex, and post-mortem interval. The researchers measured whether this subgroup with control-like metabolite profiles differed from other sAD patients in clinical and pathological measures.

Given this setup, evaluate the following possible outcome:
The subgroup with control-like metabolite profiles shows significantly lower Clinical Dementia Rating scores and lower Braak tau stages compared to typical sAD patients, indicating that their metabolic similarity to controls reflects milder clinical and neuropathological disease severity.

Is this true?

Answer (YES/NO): YES